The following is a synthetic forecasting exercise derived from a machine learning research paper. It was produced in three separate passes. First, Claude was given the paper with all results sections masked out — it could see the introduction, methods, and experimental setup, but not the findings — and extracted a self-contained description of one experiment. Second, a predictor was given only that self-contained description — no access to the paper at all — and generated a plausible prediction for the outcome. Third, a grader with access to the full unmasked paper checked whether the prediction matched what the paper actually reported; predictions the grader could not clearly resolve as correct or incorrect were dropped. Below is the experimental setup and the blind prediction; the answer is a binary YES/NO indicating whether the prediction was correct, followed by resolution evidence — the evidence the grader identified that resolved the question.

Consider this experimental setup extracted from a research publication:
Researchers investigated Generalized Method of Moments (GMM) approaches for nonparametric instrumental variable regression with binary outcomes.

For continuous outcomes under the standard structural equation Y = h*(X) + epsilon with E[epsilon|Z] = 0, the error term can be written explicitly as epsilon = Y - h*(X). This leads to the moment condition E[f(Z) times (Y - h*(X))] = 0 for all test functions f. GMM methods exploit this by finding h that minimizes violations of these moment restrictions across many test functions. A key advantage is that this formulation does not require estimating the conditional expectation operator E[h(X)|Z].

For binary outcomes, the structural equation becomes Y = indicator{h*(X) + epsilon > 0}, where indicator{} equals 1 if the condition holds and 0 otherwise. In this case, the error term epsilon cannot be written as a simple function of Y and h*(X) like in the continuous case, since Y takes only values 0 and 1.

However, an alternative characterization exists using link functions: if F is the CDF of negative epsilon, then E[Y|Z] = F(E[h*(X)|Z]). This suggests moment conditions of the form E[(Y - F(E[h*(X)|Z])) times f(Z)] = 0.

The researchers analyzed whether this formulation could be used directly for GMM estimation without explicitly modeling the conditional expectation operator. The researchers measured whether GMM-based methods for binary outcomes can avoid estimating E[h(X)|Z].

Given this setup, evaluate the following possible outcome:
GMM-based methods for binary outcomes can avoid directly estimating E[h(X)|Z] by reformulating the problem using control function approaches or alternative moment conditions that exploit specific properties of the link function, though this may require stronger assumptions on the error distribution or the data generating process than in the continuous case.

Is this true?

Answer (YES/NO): NO